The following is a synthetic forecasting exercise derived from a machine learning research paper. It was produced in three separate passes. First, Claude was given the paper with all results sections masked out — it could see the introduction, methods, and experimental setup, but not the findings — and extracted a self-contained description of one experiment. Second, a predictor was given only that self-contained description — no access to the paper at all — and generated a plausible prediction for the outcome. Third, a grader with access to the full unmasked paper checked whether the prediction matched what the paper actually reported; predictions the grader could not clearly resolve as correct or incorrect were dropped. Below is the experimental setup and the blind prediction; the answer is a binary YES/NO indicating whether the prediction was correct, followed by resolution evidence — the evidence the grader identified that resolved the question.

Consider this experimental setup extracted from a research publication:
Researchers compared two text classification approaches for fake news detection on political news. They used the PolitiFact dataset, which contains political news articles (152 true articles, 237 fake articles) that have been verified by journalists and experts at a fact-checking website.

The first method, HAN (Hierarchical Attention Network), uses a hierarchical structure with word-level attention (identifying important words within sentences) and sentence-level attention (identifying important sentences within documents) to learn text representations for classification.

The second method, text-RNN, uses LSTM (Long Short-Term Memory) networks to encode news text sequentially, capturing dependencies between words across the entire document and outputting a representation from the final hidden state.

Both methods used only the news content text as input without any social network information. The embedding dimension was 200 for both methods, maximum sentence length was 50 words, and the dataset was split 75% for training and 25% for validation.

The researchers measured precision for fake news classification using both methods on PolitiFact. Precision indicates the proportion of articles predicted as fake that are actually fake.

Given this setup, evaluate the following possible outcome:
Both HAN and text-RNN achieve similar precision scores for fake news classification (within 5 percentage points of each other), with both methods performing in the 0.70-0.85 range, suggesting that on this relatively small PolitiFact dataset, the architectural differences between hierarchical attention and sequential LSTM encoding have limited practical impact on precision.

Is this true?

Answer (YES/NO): NO